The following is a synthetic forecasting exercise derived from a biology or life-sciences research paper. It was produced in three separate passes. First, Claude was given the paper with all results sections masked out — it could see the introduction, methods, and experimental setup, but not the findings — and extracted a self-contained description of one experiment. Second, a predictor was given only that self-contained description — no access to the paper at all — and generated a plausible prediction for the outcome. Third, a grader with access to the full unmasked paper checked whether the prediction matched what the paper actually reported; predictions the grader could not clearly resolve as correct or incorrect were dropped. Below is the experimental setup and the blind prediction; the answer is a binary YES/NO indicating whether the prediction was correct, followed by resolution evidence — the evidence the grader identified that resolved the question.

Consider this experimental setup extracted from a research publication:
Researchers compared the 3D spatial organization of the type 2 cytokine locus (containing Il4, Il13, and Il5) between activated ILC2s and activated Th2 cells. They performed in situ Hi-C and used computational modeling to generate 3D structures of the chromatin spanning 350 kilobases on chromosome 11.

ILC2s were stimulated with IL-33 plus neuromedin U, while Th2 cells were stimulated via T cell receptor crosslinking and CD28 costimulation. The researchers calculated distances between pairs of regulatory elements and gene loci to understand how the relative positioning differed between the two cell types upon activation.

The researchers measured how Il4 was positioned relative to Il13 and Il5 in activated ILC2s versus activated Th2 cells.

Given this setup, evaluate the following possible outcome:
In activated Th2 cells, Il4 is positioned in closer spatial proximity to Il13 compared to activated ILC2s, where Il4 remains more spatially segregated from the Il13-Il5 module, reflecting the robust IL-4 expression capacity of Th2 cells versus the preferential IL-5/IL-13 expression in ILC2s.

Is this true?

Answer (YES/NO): YES